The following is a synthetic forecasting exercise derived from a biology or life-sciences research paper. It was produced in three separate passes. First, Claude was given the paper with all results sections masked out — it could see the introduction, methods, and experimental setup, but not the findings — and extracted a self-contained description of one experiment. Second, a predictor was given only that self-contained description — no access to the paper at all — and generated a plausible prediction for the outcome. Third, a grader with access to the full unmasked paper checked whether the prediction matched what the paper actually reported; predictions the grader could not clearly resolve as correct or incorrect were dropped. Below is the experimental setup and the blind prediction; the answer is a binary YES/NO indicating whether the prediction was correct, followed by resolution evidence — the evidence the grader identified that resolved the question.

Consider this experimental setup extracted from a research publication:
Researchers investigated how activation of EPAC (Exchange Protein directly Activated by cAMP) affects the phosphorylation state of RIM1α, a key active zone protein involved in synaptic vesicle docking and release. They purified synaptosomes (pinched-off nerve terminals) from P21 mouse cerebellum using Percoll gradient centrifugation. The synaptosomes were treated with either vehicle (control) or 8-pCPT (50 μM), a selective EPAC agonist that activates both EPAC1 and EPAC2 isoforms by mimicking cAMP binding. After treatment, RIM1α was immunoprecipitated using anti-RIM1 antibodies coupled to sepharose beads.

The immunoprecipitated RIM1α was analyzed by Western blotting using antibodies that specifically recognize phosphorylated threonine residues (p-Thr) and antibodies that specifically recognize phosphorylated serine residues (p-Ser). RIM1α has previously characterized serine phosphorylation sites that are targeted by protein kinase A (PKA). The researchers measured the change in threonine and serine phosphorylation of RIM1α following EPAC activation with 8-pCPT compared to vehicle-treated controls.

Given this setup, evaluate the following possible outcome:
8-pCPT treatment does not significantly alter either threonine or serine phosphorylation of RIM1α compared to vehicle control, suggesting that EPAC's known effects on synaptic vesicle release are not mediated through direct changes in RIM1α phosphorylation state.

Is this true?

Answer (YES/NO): NO